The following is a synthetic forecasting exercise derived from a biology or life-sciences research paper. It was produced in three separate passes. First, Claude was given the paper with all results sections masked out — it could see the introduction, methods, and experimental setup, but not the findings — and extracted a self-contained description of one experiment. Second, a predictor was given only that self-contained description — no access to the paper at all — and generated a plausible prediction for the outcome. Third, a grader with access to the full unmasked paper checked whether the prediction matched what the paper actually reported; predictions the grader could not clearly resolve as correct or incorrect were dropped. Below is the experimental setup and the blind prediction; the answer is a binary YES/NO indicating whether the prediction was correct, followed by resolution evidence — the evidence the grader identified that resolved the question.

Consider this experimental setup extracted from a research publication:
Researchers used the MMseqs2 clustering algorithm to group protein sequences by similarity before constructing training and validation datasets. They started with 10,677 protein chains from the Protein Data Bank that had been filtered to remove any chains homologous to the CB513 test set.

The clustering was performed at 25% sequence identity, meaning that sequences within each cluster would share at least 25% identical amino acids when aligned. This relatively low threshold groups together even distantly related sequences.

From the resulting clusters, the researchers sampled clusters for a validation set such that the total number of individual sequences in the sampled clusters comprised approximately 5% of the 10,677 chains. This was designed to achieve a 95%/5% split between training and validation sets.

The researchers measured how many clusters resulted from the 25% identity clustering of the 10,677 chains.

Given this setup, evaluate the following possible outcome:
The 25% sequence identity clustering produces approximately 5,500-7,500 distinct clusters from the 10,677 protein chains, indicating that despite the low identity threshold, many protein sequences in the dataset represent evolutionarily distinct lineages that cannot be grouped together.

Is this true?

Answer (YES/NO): YES